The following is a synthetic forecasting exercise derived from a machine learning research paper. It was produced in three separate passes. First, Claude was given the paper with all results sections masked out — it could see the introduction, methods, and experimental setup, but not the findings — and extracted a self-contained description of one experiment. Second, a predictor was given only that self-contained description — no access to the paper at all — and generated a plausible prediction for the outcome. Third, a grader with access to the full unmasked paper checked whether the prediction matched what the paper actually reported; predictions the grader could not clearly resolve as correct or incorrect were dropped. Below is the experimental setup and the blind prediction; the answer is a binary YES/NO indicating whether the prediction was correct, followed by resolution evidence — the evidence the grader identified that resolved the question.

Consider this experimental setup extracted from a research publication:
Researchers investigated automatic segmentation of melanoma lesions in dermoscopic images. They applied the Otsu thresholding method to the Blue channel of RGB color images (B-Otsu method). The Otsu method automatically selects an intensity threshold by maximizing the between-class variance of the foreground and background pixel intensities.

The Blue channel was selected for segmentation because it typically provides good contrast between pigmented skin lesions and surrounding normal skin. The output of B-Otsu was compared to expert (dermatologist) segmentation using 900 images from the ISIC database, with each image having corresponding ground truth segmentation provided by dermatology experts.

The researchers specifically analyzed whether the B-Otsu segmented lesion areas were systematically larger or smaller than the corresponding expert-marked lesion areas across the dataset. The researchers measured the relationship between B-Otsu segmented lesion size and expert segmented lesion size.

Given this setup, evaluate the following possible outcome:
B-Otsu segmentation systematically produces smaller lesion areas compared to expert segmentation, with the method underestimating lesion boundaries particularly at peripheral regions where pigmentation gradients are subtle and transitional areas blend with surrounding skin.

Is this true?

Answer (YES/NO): YES